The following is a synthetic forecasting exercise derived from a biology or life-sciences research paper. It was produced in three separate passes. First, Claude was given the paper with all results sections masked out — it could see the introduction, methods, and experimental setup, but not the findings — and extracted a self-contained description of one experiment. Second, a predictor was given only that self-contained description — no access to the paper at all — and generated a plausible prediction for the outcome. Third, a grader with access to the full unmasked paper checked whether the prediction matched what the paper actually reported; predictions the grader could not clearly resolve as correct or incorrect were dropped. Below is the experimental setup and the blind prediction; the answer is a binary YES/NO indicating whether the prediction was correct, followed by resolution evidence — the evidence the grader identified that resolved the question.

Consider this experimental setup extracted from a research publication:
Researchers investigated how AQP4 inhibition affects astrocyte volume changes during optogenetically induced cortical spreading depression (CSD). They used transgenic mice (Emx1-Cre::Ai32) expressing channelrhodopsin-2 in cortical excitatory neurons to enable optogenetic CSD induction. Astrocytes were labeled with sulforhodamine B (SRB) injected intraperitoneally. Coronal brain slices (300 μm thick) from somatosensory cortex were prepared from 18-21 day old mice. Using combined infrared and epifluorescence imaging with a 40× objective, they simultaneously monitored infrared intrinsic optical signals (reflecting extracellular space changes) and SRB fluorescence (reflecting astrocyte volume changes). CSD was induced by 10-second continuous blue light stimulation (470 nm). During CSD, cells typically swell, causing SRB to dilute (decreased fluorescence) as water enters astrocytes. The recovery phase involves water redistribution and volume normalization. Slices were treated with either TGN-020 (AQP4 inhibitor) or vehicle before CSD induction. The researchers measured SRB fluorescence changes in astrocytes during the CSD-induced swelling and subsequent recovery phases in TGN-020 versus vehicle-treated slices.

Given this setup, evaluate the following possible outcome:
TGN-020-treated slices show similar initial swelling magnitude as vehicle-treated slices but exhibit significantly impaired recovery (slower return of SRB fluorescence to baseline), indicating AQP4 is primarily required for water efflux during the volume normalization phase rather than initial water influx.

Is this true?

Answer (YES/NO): NO